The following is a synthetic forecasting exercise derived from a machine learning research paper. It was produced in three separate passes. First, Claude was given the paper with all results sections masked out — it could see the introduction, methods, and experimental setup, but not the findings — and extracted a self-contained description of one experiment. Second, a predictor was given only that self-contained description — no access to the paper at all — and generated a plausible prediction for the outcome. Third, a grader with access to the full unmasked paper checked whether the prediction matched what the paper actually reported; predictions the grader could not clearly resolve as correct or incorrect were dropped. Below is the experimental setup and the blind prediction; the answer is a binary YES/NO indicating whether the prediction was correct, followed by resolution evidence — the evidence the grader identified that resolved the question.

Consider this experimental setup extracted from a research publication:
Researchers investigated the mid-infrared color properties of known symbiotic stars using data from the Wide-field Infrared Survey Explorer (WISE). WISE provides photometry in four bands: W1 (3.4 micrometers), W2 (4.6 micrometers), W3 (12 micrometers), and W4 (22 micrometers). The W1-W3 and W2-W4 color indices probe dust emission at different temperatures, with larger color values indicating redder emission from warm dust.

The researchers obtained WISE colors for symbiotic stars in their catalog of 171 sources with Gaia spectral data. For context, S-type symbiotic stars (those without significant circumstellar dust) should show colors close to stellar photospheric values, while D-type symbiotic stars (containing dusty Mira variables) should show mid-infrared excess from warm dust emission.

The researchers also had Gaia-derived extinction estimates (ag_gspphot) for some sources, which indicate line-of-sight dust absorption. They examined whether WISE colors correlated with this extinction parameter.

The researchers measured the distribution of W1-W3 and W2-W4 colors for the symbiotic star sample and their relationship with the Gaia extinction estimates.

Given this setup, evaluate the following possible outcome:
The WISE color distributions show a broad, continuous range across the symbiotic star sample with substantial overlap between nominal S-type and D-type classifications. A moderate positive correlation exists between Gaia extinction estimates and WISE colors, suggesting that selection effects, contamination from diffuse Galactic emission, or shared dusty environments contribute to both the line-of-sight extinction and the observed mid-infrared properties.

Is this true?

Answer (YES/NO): NO